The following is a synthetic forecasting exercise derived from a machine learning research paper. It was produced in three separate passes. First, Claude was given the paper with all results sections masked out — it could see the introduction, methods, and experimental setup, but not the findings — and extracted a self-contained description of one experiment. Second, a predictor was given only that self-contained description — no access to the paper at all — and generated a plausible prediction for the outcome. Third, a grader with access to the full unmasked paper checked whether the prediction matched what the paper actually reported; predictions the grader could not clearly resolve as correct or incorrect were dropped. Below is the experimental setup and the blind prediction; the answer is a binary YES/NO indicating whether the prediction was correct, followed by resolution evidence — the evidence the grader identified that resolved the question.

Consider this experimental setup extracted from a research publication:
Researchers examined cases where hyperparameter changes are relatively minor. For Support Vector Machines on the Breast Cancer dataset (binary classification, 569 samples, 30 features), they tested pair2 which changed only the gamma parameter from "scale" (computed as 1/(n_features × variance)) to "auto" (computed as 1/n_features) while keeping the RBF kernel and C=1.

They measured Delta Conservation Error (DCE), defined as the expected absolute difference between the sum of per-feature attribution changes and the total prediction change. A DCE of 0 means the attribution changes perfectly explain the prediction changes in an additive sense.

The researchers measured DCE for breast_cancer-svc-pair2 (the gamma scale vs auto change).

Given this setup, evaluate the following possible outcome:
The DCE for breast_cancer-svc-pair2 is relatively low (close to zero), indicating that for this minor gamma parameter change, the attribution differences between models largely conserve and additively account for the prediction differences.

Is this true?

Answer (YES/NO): YES